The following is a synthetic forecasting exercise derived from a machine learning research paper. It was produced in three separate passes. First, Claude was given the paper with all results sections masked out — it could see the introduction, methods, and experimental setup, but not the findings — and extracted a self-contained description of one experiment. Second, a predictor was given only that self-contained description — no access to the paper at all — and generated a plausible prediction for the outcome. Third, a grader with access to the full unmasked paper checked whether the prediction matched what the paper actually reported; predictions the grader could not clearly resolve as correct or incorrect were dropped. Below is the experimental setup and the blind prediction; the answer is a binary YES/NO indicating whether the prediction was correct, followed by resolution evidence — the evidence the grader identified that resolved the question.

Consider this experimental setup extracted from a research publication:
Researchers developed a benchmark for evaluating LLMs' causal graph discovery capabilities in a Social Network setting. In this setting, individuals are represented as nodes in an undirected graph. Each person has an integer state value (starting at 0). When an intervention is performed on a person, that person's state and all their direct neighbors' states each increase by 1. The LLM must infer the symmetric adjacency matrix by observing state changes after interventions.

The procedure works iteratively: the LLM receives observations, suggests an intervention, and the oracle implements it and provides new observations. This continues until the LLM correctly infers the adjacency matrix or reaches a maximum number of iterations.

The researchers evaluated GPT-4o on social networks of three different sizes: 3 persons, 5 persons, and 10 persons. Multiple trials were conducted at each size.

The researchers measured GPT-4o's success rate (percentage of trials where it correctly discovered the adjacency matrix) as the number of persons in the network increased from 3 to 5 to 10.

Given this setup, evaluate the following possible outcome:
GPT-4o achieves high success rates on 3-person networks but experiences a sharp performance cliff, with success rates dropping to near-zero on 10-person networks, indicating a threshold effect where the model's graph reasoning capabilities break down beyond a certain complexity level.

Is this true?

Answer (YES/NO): NO